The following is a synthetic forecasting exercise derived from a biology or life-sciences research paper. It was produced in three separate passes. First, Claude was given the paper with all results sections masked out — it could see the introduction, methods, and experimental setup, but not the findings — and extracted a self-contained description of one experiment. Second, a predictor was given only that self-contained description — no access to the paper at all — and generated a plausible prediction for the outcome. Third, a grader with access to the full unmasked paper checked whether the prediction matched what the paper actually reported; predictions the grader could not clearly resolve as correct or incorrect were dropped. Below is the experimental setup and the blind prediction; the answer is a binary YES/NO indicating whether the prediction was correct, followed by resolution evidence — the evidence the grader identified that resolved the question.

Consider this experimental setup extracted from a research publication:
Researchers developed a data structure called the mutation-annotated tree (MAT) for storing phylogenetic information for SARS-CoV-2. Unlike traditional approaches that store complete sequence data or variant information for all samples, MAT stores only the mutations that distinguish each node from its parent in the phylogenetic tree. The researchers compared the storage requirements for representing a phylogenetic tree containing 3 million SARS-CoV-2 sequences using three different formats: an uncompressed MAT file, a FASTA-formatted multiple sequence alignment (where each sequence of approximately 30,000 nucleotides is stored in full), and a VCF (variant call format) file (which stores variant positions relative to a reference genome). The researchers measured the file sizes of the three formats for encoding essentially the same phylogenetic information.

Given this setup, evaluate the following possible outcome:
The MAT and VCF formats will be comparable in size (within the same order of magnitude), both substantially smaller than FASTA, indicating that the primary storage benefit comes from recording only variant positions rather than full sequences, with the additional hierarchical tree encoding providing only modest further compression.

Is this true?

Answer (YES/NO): NO